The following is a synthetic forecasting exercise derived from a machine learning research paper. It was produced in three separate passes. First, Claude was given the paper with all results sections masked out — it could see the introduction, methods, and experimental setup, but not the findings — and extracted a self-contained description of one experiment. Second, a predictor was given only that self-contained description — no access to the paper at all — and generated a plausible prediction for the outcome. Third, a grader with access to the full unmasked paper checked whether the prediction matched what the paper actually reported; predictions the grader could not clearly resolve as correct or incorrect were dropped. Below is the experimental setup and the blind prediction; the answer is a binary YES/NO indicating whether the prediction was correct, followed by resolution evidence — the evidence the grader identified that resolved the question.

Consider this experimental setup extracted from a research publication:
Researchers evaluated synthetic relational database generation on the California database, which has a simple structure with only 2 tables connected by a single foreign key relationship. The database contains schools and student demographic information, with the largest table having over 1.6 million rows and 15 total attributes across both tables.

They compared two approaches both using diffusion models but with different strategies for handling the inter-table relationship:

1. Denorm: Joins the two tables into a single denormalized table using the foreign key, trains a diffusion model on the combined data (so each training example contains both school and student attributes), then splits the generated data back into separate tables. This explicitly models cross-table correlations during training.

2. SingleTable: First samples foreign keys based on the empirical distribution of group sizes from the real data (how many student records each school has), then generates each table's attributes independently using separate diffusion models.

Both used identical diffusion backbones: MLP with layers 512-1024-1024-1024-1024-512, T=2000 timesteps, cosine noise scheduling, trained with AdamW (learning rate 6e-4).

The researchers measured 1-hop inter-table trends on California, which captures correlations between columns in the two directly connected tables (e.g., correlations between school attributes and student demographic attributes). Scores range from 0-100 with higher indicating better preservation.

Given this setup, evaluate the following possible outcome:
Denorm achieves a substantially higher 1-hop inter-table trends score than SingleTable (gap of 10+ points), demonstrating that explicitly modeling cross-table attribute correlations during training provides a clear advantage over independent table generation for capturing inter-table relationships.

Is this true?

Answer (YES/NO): NO